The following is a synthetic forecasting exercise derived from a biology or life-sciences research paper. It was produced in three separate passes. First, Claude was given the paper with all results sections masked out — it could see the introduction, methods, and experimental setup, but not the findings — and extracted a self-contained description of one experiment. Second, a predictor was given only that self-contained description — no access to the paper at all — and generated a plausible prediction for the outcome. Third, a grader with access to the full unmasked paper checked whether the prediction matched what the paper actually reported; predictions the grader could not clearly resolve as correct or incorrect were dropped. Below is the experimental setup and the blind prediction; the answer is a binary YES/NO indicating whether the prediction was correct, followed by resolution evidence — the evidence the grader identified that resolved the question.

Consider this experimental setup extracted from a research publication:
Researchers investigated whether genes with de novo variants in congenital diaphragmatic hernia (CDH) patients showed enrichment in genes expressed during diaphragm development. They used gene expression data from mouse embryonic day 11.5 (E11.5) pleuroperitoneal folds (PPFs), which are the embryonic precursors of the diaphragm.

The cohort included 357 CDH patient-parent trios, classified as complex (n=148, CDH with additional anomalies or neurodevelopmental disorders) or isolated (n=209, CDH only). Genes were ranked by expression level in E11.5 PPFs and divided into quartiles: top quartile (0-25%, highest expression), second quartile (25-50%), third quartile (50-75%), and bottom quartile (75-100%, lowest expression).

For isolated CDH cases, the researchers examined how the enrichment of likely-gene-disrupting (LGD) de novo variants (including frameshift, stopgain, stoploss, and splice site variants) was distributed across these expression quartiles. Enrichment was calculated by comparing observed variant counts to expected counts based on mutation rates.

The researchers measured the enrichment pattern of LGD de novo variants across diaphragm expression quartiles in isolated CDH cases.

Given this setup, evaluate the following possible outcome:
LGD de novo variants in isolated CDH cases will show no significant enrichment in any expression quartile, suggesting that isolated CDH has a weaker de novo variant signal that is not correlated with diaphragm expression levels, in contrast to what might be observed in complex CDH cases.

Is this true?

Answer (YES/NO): NO